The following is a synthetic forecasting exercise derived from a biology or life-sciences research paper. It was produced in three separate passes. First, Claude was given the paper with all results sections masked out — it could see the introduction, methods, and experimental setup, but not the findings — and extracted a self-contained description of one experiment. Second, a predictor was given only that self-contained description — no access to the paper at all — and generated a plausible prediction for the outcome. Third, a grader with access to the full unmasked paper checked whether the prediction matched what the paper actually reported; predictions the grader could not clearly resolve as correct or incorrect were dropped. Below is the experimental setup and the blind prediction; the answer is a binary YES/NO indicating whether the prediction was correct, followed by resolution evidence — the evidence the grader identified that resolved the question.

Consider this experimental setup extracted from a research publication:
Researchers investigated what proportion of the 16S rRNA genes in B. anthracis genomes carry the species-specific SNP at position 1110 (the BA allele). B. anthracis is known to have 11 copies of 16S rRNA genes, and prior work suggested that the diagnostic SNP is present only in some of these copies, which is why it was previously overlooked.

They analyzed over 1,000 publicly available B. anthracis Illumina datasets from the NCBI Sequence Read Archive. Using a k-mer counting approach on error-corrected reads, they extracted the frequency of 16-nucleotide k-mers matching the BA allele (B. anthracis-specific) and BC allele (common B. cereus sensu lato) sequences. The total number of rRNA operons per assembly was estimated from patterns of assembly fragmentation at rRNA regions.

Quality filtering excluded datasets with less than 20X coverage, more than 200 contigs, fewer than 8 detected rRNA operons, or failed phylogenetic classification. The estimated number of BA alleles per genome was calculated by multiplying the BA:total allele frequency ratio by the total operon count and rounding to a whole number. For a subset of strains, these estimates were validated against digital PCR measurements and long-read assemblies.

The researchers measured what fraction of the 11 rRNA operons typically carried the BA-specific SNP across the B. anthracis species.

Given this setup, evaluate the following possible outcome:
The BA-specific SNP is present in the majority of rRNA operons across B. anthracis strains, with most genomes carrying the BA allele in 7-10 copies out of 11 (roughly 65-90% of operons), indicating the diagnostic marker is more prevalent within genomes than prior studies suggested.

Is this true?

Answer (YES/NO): NO